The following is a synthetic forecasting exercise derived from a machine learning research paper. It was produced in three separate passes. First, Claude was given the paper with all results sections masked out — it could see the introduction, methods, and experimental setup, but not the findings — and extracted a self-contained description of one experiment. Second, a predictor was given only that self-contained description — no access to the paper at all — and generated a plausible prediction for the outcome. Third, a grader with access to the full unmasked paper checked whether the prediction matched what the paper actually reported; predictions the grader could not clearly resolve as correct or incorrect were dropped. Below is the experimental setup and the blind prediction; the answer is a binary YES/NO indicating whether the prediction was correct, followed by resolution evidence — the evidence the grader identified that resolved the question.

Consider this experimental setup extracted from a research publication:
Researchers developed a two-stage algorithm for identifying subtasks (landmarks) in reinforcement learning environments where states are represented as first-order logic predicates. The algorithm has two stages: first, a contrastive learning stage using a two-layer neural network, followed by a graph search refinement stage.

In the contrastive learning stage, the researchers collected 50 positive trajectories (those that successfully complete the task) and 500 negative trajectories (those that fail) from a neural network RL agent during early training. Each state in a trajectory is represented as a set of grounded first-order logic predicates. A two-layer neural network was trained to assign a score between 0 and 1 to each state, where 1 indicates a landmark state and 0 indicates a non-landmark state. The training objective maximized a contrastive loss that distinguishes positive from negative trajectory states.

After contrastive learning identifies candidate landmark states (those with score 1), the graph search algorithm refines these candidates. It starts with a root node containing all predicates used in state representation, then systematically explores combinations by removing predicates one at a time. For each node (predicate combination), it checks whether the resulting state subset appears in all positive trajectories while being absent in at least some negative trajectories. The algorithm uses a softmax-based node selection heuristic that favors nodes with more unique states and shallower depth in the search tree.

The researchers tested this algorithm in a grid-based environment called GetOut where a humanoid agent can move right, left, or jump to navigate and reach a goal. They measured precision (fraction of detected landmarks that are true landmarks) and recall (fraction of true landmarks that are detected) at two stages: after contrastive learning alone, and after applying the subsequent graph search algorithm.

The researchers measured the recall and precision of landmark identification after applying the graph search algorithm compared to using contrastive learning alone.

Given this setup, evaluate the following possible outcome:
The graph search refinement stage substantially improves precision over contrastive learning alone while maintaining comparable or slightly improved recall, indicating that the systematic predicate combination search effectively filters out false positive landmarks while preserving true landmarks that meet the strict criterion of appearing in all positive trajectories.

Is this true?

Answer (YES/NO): YES